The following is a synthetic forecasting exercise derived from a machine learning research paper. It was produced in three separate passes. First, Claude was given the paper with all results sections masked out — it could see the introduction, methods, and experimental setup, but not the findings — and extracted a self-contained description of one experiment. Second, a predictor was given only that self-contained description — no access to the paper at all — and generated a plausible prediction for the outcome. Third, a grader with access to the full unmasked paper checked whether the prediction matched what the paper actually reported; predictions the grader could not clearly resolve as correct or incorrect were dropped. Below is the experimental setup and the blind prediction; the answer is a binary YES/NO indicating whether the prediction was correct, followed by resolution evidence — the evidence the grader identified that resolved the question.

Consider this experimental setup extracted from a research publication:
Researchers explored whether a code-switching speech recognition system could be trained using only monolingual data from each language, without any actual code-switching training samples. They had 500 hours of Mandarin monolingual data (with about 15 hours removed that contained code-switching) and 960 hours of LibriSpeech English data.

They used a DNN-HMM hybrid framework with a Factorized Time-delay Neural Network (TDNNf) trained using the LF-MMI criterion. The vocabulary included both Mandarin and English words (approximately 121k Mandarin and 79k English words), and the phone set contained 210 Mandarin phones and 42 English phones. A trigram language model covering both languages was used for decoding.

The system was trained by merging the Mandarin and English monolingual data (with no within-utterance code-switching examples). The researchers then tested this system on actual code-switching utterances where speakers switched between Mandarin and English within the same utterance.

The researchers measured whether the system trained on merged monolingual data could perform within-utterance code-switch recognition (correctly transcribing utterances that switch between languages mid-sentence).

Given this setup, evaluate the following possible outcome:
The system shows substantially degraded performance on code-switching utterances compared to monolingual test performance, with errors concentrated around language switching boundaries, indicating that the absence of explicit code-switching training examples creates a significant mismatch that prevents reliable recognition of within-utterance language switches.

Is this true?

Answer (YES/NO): NO